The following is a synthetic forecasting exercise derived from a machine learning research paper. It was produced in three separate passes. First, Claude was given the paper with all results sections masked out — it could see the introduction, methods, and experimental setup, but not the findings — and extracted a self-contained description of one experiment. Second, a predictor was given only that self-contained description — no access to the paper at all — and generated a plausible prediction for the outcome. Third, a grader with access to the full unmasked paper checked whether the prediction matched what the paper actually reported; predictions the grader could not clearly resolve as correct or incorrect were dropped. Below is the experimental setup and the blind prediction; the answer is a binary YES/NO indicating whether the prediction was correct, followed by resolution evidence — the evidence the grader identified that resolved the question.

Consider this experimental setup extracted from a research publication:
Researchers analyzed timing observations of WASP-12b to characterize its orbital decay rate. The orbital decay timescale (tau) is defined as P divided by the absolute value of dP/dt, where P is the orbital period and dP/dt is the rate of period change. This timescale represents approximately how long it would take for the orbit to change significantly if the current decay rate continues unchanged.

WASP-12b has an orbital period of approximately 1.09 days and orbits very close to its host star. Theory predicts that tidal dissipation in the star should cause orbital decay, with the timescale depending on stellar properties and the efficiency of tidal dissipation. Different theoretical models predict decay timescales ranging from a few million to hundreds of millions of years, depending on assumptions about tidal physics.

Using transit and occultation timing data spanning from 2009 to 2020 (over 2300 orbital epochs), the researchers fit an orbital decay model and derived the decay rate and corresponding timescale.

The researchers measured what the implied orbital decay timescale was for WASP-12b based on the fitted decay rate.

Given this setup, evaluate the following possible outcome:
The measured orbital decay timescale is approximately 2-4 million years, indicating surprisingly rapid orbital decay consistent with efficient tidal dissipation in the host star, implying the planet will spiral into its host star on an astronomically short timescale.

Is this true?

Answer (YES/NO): YES